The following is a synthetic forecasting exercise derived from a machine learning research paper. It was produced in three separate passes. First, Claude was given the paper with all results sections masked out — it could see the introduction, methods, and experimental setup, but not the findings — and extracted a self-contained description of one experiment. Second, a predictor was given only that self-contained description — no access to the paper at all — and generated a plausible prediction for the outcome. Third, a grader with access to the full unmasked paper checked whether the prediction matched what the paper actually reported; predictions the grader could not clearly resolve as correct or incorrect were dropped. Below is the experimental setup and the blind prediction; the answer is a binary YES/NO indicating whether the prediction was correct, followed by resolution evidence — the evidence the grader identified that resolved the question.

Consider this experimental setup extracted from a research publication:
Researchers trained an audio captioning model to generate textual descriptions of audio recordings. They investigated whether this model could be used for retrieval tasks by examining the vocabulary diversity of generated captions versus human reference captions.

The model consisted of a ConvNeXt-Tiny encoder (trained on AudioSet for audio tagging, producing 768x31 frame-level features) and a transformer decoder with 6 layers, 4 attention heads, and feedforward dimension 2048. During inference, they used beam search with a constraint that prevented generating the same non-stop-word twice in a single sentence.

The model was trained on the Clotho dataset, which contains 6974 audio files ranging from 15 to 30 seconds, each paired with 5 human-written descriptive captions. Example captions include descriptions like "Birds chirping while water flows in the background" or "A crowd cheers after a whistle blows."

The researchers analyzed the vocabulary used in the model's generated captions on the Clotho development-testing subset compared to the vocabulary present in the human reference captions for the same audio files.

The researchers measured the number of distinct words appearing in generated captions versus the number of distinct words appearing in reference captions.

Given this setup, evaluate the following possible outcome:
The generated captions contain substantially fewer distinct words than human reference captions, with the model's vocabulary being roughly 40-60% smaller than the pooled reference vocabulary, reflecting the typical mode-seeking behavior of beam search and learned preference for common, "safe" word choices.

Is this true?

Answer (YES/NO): NO